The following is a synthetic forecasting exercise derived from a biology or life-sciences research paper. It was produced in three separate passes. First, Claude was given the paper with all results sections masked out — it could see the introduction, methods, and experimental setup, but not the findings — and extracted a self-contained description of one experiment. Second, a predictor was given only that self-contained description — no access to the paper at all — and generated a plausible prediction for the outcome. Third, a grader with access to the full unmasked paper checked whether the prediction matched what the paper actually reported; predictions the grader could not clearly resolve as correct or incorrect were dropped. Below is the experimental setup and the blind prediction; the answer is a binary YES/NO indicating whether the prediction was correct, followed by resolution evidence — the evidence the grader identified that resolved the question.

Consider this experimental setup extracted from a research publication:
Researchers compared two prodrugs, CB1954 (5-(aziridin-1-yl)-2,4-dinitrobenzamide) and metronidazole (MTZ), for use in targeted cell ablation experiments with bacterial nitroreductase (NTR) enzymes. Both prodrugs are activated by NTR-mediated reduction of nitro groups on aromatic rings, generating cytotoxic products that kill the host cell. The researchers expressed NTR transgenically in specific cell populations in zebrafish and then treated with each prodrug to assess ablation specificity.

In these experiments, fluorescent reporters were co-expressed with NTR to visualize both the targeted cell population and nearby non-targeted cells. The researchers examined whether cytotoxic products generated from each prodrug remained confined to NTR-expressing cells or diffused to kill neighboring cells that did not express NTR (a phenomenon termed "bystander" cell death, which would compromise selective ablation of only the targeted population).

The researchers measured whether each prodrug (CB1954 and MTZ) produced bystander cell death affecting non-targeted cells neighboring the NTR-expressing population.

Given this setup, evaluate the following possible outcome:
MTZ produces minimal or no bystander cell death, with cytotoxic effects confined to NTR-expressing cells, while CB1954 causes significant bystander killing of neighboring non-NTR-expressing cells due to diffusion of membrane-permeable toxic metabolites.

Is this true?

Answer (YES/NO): YES